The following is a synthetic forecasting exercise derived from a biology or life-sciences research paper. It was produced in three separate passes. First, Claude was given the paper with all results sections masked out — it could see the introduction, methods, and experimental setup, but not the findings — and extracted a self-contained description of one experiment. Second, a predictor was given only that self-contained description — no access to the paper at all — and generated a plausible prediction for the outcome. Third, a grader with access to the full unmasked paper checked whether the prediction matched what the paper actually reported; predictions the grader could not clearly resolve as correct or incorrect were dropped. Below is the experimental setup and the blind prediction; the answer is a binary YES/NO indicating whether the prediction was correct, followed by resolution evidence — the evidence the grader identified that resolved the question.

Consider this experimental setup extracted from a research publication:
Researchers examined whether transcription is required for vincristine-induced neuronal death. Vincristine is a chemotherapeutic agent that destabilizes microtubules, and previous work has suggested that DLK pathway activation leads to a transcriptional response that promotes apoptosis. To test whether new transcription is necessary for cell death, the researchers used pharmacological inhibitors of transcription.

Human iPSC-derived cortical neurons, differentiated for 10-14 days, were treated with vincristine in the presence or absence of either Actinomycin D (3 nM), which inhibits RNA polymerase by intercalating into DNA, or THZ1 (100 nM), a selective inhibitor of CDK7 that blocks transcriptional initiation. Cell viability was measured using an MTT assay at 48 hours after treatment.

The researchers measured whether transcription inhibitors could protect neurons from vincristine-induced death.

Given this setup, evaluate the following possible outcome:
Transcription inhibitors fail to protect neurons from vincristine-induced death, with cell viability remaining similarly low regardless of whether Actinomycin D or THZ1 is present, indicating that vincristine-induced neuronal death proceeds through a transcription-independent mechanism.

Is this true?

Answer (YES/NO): NO